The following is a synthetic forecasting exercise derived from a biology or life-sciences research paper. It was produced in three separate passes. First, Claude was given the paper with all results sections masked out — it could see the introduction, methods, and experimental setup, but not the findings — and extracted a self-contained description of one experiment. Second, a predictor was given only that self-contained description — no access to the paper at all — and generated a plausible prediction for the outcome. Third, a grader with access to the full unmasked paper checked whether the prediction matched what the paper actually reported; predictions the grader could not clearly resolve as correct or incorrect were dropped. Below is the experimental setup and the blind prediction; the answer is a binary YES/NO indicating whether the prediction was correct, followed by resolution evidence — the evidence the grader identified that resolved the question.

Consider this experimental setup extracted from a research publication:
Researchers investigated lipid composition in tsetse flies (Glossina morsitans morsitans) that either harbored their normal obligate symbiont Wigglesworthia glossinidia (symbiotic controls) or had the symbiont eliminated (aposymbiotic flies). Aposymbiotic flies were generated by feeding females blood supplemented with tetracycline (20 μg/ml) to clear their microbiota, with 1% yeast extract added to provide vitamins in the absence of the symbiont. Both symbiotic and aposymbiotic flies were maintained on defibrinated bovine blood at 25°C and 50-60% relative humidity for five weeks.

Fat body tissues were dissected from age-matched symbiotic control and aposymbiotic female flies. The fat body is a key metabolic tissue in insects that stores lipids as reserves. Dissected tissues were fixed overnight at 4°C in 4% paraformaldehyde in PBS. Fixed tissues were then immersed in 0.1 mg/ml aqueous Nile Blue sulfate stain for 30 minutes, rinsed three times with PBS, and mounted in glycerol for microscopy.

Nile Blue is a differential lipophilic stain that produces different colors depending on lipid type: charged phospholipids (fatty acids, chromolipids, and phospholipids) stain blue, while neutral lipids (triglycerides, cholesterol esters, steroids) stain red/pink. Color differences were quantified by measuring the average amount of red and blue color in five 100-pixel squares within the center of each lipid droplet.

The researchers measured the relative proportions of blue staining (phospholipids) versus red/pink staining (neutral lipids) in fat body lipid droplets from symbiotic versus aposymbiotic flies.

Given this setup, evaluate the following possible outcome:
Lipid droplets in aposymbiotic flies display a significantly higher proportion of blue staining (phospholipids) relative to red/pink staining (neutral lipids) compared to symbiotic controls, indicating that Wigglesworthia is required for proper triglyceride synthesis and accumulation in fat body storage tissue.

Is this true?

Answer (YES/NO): NO